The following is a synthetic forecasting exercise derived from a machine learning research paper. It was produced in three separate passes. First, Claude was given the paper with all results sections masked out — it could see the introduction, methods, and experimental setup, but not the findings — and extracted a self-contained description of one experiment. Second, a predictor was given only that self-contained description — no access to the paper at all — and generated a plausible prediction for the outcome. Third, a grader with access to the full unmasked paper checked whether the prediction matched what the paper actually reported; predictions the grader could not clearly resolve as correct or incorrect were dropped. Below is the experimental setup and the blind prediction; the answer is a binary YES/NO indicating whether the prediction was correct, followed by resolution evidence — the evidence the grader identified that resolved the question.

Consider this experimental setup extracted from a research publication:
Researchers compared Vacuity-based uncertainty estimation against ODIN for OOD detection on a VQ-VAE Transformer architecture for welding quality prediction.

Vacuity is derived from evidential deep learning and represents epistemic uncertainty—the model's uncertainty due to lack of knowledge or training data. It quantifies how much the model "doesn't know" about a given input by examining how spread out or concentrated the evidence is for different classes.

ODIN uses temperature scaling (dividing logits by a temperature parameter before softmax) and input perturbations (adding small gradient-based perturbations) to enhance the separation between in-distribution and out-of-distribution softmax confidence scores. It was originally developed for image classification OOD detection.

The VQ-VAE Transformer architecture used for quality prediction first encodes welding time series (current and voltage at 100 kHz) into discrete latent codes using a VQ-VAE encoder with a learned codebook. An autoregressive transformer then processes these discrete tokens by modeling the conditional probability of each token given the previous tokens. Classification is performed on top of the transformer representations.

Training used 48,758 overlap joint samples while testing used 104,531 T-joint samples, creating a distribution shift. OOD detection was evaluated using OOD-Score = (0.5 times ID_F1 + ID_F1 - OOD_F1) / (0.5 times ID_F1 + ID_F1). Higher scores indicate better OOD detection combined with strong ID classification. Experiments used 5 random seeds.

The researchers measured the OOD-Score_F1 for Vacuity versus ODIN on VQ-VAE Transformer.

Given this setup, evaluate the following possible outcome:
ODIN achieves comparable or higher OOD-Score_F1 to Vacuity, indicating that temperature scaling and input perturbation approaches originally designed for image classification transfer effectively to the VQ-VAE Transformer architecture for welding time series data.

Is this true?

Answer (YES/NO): NO